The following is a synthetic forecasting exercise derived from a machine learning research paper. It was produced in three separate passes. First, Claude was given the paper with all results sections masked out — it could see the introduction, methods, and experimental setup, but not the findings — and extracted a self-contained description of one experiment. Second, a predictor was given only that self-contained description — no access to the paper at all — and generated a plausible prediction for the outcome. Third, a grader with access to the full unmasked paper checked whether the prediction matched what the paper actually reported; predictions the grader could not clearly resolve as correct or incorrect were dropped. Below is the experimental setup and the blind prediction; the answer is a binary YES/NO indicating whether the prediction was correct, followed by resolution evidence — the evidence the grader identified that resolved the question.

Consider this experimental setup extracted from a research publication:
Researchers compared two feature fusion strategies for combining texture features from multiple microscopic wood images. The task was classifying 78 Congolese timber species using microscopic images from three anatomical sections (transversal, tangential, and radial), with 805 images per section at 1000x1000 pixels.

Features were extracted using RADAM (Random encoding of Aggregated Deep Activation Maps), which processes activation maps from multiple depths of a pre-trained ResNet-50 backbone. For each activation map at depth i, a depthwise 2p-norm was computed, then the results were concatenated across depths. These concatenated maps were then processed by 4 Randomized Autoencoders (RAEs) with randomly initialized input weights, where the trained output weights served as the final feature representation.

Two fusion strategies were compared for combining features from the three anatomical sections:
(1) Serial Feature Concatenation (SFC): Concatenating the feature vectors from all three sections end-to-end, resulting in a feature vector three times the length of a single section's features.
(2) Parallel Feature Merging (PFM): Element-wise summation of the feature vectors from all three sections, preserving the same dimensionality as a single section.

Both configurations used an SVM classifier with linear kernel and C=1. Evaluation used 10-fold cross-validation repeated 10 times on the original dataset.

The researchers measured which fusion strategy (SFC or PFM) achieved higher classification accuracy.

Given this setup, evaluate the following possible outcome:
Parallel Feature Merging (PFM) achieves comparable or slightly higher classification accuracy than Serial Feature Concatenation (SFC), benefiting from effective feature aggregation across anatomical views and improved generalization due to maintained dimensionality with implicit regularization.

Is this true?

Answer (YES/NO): NO